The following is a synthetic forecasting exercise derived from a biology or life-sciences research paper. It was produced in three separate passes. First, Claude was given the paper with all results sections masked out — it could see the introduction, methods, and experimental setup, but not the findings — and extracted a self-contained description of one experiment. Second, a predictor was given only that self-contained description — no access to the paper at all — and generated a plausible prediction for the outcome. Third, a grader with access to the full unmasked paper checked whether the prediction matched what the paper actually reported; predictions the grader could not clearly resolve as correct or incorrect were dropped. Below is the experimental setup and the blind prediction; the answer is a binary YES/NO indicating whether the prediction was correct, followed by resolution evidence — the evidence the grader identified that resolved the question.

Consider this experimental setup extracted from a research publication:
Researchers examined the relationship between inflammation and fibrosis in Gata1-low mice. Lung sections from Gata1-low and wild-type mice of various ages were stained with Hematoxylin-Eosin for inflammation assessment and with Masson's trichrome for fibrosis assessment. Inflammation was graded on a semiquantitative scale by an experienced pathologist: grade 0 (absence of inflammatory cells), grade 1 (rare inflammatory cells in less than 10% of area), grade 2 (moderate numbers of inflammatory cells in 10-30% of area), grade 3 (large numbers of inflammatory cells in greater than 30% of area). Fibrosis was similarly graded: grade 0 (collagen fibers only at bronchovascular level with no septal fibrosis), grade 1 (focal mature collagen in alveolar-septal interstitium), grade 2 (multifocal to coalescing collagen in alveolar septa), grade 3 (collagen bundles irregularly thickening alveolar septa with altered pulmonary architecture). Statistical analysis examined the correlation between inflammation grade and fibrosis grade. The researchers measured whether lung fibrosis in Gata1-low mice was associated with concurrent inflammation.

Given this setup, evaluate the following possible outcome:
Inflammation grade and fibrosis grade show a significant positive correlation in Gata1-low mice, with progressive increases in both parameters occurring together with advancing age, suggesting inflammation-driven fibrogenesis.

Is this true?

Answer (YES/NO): NO